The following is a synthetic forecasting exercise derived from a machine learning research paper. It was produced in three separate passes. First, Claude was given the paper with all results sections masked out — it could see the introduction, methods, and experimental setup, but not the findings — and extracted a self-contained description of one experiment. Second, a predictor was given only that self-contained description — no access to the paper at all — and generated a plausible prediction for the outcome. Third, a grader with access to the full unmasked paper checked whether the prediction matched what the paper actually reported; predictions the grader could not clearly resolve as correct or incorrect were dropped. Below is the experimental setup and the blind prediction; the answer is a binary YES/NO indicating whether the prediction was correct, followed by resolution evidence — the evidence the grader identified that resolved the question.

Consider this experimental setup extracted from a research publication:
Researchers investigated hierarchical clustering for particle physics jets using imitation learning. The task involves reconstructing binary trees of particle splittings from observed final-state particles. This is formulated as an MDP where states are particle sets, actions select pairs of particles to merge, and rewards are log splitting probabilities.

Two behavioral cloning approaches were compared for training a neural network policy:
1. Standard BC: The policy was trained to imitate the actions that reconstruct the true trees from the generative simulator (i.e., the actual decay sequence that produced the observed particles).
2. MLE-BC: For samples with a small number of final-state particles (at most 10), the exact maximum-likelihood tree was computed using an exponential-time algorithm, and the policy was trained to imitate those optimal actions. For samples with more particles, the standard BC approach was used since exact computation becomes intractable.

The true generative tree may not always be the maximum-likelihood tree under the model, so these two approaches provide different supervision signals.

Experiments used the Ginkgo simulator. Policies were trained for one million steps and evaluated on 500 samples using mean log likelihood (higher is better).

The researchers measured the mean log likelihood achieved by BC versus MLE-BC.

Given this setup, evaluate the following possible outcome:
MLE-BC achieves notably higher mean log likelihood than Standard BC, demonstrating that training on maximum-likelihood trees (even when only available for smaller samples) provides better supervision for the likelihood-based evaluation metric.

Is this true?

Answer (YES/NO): NO